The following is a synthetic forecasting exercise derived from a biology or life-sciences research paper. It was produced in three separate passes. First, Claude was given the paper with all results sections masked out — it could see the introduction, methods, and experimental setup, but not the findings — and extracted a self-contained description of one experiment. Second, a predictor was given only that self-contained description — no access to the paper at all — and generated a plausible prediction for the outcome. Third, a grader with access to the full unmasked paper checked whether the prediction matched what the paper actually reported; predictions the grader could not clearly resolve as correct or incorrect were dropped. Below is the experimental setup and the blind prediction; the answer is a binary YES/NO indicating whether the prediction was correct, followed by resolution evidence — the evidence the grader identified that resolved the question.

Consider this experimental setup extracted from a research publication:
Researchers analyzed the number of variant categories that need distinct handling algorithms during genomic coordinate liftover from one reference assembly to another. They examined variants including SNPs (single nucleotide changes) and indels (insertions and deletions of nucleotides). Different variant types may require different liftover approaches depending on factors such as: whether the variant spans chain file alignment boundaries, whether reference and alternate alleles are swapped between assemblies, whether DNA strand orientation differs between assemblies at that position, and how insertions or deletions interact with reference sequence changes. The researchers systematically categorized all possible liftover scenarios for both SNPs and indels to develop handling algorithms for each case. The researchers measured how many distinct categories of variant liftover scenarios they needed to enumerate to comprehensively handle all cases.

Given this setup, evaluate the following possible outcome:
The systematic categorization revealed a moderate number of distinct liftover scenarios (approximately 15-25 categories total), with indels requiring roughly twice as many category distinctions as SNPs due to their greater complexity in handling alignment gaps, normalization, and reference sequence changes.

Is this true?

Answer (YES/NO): NO